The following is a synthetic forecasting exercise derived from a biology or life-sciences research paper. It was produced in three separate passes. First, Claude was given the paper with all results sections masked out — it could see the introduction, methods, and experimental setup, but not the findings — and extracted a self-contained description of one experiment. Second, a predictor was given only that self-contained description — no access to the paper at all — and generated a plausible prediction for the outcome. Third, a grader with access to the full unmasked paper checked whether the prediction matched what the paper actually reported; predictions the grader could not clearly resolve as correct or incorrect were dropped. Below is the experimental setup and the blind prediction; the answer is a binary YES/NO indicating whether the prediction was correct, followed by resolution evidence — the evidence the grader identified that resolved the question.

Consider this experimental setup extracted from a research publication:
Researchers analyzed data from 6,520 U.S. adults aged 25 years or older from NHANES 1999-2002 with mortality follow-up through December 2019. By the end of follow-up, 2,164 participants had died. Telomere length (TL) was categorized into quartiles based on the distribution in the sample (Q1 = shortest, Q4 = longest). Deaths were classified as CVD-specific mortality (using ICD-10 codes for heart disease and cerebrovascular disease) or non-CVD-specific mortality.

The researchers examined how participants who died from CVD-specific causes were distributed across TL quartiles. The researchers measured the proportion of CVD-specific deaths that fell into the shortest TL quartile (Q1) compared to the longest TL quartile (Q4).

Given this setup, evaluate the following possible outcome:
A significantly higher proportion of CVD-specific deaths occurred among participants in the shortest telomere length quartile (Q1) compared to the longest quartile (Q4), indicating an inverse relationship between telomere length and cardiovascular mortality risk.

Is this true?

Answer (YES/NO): YES